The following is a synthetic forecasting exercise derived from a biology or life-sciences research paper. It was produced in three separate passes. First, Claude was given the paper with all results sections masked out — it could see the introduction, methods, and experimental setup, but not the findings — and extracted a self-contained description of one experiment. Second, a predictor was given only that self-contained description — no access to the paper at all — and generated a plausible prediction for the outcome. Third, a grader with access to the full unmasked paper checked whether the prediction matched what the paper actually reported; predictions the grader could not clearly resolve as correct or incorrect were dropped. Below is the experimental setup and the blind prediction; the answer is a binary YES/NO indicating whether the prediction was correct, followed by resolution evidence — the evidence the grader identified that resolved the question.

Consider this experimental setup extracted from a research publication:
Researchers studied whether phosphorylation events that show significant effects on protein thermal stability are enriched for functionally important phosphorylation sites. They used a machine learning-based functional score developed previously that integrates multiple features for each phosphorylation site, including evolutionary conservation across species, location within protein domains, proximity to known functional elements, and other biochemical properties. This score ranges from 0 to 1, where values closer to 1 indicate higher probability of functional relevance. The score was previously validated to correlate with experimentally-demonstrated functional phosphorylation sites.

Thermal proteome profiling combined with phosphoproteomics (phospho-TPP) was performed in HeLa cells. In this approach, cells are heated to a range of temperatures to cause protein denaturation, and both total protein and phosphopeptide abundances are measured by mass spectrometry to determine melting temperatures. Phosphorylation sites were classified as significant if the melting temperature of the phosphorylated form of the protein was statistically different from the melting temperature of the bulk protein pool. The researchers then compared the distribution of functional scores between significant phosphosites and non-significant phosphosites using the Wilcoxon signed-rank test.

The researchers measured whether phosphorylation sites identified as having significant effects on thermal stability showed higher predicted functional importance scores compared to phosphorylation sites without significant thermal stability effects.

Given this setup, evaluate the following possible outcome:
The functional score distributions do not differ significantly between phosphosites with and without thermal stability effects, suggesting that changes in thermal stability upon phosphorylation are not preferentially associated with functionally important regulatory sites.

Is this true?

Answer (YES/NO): NO